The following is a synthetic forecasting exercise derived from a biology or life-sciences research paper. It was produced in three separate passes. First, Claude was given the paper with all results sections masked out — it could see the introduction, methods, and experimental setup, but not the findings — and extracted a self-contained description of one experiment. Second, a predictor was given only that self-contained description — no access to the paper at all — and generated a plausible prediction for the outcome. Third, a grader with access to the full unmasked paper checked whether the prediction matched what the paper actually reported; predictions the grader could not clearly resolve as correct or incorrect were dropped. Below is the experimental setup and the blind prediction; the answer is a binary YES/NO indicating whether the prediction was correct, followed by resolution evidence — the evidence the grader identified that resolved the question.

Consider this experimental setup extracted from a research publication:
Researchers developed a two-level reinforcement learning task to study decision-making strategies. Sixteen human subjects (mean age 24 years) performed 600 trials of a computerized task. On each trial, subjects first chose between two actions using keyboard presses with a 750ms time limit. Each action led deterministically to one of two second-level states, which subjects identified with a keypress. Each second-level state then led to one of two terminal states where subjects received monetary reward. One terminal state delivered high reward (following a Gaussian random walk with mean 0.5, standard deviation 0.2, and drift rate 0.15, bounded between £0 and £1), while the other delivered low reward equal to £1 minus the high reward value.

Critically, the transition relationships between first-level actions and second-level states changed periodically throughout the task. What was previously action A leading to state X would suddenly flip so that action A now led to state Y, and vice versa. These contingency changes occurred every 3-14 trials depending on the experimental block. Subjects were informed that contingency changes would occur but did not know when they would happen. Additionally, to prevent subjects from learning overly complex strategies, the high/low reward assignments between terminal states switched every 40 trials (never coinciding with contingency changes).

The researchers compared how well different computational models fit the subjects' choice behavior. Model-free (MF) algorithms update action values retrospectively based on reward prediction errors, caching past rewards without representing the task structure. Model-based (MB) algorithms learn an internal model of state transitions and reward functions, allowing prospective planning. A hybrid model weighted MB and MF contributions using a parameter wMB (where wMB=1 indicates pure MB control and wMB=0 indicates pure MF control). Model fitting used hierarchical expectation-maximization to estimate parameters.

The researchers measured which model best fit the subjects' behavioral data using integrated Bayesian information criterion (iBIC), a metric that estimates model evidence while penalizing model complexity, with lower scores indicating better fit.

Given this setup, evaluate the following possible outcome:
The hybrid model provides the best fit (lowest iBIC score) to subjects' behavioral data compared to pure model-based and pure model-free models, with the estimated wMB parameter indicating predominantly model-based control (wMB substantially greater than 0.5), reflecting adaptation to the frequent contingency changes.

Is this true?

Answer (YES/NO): NO